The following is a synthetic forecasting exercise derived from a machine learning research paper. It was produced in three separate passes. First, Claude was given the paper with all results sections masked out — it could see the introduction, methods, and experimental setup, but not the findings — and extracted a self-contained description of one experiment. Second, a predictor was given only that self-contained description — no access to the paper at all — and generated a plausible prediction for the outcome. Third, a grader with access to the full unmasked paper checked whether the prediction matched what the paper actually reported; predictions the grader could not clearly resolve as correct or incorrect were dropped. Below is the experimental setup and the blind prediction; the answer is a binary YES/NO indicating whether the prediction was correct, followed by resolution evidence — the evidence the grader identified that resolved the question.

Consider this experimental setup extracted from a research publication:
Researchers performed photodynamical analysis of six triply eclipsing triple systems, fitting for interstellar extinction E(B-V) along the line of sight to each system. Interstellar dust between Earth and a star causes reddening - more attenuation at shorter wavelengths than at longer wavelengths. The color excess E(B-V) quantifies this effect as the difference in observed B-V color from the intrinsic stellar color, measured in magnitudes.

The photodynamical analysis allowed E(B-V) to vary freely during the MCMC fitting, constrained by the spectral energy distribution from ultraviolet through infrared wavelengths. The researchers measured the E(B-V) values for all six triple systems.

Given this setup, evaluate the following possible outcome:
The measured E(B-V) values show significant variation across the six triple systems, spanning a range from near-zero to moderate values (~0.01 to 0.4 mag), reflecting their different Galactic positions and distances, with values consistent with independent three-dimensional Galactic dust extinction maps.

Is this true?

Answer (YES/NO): NO